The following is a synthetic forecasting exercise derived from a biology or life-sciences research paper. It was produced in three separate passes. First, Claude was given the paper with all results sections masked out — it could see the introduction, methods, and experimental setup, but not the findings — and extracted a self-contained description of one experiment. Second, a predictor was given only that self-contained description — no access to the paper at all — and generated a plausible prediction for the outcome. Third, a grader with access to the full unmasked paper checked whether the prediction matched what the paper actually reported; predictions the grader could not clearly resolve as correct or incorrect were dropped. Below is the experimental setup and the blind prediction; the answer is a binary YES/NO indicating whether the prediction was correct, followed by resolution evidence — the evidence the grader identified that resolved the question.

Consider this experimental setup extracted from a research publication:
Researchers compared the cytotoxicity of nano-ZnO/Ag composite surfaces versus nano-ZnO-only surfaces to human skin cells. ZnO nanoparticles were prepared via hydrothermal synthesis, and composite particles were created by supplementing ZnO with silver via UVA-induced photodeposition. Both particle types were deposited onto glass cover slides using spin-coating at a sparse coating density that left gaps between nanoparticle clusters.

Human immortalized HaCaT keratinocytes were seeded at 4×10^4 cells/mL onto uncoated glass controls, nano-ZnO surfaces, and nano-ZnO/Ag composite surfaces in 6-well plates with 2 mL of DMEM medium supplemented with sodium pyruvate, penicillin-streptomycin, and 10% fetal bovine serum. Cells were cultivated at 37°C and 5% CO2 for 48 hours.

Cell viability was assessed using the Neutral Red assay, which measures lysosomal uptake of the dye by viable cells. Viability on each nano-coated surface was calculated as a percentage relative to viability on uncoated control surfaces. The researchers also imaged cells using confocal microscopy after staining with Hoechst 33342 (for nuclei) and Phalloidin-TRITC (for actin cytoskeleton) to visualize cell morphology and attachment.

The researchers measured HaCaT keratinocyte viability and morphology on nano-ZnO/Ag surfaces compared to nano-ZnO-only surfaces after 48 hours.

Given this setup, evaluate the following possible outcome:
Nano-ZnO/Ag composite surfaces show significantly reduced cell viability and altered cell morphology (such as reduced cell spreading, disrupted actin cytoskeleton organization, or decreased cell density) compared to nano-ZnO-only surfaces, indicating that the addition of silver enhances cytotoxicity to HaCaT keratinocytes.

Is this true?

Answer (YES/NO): NO